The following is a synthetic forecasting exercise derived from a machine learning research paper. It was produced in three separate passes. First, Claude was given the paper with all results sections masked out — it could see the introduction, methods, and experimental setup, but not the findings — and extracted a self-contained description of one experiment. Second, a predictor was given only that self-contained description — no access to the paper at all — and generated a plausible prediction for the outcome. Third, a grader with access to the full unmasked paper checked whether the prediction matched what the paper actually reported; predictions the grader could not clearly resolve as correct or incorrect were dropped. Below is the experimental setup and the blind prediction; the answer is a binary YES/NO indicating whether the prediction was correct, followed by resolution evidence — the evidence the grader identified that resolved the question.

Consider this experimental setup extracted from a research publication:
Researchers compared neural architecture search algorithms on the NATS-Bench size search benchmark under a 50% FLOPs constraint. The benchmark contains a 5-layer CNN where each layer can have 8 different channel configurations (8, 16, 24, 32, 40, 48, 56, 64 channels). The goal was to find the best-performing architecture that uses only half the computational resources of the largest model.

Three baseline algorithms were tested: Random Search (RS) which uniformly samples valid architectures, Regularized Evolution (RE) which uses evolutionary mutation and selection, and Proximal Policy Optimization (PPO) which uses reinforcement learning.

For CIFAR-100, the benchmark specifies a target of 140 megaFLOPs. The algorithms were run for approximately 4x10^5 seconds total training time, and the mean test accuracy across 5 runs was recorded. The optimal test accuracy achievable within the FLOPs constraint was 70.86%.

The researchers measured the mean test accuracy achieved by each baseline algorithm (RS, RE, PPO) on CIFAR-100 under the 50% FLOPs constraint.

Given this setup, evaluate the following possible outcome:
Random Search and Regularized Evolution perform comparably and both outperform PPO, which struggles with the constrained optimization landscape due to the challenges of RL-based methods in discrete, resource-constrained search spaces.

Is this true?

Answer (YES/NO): NO